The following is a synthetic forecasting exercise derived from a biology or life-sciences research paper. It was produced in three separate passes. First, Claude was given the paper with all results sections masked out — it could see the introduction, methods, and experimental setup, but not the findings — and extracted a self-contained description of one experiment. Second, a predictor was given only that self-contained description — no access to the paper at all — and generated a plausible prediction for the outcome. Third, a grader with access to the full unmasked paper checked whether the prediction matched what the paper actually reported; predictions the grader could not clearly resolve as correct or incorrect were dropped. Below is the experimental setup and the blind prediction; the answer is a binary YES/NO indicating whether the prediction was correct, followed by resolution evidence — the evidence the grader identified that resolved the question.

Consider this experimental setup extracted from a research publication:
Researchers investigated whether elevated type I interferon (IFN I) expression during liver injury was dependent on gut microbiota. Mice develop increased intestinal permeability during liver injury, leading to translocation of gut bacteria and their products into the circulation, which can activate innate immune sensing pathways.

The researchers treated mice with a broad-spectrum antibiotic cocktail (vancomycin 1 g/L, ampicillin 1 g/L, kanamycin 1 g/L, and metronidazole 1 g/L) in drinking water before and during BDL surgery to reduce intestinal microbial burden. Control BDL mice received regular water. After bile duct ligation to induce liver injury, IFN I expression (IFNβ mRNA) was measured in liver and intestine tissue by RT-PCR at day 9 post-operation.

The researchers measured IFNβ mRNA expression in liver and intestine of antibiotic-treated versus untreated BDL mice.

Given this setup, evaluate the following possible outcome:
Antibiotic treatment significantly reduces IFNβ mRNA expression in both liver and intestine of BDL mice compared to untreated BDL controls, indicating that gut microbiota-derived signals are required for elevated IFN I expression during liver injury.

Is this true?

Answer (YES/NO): YES